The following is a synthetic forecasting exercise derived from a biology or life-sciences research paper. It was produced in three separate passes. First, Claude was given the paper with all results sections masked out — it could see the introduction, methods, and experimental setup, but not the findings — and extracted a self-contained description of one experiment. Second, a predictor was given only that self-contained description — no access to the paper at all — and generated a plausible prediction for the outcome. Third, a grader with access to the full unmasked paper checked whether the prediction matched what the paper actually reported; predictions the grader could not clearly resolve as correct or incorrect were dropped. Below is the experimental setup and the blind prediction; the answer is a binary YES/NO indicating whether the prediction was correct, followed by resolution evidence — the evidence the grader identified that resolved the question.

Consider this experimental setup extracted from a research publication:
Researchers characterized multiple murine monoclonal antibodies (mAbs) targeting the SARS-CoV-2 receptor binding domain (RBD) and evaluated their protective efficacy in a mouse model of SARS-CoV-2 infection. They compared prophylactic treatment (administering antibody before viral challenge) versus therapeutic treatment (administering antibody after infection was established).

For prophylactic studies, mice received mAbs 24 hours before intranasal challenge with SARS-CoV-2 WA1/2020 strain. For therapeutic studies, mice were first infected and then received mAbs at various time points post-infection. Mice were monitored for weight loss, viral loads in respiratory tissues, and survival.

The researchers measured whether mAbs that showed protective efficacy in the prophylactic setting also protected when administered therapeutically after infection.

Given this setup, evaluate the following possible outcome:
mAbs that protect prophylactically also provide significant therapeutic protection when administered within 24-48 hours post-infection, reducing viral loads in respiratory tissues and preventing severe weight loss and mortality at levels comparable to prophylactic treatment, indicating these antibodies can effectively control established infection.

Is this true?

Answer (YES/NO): NO